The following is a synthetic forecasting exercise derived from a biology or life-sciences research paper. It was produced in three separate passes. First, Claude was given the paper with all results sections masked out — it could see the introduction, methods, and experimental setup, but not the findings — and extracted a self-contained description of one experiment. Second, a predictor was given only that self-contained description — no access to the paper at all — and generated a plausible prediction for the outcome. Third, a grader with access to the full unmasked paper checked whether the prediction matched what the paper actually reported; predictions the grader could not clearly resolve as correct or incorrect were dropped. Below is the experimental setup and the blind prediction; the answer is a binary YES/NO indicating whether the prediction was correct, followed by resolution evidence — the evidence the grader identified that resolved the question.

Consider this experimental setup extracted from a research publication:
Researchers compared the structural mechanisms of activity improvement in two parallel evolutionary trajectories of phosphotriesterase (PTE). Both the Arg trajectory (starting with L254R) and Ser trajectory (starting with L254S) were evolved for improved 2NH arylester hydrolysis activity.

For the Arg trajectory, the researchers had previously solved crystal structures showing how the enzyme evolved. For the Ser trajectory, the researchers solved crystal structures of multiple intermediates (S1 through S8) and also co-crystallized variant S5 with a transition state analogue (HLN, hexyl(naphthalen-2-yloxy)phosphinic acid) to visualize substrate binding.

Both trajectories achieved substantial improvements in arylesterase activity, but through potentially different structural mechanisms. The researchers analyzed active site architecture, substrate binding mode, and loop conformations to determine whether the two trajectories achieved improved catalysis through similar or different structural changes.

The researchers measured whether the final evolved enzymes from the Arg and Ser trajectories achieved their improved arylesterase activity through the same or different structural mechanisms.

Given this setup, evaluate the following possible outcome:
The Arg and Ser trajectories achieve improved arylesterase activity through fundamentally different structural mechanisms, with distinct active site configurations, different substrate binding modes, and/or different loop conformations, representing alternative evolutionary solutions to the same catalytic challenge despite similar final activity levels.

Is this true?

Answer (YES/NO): NO